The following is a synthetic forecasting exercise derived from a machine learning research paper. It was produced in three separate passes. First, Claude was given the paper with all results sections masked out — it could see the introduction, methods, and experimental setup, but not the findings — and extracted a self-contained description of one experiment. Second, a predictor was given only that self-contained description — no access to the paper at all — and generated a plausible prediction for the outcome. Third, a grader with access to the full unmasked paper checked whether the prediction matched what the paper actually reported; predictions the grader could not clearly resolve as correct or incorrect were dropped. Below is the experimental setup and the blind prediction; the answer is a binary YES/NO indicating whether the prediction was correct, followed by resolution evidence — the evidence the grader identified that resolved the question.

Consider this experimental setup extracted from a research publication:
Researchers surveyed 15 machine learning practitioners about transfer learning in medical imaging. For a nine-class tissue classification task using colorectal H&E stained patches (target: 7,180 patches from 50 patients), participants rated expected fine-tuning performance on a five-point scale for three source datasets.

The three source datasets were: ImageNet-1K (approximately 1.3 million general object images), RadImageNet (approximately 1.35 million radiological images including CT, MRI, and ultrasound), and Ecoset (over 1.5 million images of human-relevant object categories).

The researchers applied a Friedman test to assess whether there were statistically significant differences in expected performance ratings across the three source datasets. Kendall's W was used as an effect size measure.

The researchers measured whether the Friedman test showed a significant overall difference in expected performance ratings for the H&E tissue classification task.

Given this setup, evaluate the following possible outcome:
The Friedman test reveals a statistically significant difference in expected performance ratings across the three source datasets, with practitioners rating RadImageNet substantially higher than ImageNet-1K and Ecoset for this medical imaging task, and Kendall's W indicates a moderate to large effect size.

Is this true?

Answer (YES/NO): NO